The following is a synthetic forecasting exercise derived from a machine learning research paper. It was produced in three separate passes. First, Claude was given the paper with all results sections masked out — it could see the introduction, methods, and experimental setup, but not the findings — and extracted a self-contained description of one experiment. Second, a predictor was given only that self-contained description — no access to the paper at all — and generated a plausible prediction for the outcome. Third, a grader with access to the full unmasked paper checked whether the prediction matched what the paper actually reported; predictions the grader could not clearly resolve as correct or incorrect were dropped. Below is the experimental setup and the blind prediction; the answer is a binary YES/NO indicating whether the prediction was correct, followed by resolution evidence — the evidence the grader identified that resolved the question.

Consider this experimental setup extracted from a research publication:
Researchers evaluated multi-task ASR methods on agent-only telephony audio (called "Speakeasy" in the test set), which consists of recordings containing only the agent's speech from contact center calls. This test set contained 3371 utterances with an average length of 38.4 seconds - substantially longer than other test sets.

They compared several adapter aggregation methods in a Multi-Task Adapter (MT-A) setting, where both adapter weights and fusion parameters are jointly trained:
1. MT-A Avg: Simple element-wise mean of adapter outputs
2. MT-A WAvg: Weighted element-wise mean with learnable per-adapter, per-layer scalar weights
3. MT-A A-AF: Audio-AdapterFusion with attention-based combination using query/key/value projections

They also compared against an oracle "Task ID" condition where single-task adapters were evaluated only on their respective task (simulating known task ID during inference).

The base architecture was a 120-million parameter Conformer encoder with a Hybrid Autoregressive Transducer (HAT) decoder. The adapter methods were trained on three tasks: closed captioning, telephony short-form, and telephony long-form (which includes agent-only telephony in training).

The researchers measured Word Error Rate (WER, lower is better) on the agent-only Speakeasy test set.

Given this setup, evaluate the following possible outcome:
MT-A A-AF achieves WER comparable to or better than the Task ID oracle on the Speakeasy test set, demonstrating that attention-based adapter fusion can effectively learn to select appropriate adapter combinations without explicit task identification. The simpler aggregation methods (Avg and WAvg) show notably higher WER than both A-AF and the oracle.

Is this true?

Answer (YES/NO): NO